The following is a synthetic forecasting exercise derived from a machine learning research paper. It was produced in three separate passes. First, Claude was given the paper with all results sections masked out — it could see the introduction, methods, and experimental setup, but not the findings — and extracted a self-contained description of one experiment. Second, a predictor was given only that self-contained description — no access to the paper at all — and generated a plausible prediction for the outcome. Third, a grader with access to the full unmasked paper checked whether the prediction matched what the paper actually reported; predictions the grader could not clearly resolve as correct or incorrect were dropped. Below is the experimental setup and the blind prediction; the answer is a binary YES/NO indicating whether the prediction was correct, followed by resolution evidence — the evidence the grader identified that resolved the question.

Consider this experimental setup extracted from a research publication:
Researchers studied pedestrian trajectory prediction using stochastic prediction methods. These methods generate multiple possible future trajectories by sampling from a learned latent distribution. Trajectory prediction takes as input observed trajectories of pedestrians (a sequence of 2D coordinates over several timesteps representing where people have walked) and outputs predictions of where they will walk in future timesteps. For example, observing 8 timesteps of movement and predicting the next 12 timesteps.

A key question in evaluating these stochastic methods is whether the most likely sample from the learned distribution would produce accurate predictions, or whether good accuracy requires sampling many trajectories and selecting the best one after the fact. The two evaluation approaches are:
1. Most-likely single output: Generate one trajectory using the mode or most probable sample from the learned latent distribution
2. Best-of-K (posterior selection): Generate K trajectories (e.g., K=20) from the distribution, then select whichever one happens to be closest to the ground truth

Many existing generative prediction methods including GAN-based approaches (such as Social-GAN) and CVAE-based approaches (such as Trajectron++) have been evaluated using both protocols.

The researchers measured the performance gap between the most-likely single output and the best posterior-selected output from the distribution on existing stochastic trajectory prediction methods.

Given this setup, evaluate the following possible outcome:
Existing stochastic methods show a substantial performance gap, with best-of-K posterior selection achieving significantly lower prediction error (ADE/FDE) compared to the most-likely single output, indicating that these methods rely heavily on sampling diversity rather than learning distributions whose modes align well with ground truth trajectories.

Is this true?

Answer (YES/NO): YES